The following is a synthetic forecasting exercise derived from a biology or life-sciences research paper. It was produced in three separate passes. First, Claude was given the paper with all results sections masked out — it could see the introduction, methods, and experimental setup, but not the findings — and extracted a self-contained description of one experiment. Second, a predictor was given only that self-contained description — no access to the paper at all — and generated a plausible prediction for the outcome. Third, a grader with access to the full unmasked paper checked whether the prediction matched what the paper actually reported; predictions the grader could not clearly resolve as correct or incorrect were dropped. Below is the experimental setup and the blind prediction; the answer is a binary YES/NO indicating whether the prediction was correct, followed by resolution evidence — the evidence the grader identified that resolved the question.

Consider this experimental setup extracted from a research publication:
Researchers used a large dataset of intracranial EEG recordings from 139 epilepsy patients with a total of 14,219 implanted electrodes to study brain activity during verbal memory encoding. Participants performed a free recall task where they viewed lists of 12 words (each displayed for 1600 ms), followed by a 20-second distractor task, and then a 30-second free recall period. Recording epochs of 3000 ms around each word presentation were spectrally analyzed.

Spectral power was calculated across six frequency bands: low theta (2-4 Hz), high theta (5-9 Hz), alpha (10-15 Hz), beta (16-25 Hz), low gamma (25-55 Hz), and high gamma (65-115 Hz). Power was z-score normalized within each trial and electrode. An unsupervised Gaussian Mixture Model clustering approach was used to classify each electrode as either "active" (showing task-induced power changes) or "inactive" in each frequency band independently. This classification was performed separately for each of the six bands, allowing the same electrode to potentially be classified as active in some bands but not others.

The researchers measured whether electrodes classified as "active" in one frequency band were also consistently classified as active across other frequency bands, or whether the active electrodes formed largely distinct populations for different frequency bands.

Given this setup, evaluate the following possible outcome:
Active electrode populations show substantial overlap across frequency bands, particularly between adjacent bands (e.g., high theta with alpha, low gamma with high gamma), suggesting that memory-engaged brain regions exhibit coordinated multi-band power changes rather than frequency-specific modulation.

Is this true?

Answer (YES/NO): NO